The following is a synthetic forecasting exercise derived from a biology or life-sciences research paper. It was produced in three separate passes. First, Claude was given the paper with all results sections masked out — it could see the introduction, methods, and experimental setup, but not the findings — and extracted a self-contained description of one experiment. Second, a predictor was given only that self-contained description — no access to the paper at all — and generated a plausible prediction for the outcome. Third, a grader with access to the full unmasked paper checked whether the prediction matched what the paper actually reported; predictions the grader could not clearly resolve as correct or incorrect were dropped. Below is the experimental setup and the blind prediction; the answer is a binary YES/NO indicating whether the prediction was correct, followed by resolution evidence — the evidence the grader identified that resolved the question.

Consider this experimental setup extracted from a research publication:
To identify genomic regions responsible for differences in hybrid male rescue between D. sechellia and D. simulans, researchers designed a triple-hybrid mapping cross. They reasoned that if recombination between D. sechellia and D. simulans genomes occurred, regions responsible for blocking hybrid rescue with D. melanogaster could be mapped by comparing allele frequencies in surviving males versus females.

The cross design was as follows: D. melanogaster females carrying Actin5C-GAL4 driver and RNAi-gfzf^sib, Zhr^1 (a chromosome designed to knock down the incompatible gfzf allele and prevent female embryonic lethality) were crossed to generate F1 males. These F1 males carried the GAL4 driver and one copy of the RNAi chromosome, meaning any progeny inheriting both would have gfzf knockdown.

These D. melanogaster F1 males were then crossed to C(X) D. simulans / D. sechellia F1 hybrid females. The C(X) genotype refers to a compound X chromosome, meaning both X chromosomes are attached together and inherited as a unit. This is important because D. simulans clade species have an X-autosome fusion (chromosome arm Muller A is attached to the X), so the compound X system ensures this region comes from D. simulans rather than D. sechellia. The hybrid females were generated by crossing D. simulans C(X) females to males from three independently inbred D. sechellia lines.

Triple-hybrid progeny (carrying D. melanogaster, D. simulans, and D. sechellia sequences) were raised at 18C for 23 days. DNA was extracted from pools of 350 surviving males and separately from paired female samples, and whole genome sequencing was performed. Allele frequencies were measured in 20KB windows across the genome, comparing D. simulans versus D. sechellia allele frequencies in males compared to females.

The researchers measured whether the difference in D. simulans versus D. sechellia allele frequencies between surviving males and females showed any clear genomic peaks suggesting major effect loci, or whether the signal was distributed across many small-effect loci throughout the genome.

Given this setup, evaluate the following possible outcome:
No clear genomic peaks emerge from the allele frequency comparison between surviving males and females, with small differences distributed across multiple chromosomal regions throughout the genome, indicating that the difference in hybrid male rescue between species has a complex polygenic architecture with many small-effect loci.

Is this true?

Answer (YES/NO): NO